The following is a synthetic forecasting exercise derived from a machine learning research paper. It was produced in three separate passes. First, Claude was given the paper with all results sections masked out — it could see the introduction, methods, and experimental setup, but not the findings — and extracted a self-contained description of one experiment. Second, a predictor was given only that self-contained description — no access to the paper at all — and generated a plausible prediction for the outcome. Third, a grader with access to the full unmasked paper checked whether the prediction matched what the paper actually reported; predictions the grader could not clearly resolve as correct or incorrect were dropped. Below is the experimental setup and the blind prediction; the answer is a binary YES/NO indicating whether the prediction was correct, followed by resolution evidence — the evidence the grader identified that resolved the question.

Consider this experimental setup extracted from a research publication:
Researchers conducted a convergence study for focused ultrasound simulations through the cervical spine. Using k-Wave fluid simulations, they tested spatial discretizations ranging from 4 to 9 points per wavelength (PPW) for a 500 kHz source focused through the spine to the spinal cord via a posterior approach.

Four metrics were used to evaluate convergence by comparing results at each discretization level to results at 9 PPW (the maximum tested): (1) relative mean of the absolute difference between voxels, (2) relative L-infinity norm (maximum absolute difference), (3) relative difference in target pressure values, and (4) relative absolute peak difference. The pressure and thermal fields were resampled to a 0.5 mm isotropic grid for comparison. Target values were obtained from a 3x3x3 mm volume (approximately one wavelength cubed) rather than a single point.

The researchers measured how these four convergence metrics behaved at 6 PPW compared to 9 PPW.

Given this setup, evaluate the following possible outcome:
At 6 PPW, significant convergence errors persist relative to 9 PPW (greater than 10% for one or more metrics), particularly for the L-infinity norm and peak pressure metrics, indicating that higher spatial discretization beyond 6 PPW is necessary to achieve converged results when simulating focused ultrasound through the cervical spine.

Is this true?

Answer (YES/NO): NO